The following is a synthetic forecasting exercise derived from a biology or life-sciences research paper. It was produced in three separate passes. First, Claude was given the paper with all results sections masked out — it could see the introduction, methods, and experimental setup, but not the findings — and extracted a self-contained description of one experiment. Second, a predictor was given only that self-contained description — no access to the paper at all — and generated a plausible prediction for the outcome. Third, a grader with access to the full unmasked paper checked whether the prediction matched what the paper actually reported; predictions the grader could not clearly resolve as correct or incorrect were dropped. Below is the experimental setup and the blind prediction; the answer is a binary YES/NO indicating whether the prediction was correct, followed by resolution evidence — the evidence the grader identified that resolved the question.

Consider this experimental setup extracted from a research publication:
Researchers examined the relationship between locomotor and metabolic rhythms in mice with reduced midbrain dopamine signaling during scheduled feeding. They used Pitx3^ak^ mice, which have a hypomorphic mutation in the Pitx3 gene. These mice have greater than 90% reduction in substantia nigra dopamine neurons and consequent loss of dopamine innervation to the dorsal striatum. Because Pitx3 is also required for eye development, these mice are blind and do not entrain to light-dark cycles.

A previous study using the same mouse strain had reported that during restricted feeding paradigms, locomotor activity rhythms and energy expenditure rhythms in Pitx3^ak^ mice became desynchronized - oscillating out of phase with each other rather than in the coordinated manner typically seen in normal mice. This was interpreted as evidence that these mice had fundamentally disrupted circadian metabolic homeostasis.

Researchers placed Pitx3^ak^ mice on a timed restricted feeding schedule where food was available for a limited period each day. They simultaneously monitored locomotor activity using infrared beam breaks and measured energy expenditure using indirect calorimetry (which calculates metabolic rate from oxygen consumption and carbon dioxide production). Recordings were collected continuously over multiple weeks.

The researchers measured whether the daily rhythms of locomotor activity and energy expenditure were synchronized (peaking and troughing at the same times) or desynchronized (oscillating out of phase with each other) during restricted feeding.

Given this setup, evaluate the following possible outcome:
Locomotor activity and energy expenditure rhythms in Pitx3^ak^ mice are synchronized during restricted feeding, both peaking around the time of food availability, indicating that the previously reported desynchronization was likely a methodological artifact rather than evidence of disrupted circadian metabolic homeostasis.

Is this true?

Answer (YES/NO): YES